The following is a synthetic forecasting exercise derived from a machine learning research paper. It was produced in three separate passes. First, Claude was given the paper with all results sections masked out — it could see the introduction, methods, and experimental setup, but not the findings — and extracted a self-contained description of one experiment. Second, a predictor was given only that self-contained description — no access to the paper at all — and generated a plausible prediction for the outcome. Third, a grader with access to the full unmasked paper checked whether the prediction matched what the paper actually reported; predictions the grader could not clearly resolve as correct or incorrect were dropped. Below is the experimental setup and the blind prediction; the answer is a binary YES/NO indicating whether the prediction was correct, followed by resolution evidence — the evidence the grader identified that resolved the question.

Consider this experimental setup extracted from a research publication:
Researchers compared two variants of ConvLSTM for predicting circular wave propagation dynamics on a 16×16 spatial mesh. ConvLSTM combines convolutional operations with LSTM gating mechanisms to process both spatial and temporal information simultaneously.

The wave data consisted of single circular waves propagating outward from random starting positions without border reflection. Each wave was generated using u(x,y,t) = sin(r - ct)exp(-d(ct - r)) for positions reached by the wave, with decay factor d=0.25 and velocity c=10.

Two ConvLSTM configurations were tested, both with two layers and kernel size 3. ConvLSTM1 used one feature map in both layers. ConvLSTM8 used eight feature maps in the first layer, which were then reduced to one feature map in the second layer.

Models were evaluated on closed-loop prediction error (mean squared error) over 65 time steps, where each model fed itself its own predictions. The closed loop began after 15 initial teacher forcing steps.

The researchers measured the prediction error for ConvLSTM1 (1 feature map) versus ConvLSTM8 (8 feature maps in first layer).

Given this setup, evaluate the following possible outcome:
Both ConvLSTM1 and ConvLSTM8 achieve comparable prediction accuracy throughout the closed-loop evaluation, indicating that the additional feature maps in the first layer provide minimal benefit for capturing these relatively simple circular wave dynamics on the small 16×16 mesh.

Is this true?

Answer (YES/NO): NO